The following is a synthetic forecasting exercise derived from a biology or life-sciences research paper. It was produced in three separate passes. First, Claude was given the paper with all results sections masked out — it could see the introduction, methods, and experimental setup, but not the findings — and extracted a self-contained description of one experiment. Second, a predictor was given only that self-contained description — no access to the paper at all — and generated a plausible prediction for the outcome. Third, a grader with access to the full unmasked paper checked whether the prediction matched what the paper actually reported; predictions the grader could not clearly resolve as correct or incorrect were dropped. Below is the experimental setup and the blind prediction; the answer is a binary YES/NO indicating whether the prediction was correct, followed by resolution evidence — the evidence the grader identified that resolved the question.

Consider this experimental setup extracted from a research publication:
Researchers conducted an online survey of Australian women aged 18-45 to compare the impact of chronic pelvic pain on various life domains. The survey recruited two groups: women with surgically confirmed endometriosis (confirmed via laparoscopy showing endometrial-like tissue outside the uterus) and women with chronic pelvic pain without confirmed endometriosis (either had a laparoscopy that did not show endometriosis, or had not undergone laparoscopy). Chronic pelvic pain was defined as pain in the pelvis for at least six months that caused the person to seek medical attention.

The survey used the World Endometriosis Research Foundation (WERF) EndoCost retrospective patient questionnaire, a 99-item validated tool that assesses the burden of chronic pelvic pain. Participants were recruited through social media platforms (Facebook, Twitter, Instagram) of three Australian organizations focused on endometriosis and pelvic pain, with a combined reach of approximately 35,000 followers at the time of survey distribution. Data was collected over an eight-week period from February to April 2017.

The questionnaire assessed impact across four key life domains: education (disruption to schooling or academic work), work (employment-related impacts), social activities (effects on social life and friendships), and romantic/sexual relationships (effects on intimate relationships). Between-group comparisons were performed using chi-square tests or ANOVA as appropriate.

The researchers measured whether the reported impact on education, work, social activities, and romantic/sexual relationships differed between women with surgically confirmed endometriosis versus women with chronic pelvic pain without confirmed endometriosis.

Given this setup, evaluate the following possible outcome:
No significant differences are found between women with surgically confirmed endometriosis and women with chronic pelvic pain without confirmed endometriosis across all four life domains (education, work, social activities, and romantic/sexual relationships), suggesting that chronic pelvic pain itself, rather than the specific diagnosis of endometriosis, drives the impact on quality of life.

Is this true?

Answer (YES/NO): YES